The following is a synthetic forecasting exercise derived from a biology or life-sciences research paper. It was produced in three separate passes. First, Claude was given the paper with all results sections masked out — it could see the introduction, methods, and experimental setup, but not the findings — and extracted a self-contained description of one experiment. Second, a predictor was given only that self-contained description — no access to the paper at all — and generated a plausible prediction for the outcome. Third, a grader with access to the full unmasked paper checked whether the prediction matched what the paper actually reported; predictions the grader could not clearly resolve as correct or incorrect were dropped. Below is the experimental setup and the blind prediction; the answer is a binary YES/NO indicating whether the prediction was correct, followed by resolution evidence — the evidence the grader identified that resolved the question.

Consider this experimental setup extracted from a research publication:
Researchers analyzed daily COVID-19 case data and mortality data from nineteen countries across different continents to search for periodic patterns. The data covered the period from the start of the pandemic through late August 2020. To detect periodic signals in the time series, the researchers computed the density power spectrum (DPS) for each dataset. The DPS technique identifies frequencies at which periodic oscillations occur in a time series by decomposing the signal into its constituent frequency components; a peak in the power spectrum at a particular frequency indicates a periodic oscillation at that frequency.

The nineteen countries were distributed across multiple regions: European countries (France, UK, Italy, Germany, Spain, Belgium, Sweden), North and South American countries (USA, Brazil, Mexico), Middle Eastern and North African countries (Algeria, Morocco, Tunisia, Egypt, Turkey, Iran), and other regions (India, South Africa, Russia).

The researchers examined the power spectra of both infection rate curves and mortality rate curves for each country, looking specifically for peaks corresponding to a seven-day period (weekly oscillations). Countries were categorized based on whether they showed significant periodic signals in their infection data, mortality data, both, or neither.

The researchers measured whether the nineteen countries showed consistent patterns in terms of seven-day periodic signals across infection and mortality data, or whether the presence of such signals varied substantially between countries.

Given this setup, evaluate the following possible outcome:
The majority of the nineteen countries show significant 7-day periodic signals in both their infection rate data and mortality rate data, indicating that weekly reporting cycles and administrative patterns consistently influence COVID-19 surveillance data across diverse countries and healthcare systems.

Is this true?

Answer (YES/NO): NO